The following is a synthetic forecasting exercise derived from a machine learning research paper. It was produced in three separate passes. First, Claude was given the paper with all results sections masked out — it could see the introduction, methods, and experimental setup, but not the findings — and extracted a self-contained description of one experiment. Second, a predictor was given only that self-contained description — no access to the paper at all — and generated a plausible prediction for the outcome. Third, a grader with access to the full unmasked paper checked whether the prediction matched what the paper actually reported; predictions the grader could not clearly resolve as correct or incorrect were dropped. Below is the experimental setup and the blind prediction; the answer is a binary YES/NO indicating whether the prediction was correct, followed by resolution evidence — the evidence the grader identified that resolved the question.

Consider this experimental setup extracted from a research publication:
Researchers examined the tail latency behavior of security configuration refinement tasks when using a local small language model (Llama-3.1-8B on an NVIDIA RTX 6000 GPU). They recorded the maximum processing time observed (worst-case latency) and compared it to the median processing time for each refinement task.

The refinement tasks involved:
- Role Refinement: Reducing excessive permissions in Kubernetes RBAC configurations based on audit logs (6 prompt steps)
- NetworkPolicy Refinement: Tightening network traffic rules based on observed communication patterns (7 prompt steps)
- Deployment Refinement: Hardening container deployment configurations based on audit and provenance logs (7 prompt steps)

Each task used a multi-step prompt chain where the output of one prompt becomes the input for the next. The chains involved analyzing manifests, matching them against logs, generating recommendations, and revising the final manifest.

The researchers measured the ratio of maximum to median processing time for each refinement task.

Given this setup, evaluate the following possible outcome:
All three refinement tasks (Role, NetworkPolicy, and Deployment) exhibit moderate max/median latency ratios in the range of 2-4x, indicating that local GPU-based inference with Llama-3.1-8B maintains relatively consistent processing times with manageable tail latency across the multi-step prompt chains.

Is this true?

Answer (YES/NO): NO